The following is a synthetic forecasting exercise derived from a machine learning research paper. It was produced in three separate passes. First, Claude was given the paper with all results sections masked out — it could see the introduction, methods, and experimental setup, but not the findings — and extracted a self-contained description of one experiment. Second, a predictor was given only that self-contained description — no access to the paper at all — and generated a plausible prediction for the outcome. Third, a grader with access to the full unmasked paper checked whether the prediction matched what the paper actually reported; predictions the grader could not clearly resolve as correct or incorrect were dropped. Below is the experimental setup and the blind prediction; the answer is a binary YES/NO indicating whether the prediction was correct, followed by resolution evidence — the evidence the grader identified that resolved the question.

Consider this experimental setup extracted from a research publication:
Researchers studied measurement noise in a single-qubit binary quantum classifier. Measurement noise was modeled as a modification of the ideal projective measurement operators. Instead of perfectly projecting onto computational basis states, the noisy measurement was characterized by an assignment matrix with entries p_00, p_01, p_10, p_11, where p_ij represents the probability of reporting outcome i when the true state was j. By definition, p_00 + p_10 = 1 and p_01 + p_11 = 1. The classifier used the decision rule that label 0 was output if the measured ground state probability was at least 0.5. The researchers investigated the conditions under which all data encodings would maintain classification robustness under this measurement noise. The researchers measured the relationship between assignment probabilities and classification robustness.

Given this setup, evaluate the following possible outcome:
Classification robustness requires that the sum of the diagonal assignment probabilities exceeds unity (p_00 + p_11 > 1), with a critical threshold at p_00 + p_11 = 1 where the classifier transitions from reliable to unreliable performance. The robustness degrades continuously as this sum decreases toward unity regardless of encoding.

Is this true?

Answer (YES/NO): NO